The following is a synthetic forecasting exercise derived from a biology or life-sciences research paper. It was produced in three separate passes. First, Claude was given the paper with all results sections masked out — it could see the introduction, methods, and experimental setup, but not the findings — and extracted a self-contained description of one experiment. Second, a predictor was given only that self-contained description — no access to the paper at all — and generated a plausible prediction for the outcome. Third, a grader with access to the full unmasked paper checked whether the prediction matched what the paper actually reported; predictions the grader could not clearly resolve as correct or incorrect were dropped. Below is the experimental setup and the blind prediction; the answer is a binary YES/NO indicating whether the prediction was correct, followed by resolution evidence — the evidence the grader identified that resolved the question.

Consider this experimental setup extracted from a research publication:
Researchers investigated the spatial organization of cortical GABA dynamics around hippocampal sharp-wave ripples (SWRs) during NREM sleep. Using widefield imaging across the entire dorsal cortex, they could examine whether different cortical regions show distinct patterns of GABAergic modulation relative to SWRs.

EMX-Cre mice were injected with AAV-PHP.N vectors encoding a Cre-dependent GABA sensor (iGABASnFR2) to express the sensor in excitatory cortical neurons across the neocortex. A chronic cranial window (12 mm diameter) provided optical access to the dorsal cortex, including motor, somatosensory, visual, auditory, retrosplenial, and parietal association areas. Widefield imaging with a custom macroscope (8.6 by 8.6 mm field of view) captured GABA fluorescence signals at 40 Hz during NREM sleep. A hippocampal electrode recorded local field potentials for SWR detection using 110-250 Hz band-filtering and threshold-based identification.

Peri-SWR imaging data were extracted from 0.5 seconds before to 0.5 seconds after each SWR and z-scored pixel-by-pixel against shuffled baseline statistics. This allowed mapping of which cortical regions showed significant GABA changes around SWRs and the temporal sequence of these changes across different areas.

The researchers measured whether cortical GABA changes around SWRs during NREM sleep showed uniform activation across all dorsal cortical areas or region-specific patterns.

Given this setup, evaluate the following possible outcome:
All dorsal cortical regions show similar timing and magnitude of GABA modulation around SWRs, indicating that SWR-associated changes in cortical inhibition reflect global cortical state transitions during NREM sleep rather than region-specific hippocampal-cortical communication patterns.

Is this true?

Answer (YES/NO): NO